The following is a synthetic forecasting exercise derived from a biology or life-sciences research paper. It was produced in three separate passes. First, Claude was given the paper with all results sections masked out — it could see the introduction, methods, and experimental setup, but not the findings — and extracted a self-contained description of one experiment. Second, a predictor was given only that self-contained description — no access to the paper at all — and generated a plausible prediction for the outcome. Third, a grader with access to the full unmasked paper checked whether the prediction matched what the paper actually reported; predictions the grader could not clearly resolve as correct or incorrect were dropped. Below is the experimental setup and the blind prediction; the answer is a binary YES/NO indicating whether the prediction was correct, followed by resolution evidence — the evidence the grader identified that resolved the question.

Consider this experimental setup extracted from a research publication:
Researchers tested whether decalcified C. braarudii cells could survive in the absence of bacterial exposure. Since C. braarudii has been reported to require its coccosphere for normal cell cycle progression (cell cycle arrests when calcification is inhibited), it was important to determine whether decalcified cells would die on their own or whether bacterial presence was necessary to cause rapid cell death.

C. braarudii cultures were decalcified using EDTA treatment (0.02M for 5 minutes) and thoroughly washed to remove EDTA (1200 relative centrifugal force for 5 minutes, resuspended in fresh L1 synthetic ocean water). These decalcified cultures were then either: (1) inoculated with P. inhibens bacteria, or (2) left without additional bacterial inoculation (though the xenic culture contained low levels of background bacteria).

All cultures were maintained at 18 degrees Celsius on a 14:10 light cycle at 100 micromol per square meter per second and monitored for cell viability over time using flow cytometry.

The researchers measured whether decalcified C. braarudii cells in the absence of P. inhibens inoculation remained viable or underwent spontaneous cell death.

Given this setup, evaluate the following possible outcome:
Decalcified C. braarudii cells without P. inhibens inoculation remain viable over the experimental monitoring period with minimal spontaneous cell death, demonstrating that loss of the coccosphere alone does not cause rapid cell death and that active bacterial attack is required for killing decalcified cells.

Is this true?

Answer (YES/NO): YES